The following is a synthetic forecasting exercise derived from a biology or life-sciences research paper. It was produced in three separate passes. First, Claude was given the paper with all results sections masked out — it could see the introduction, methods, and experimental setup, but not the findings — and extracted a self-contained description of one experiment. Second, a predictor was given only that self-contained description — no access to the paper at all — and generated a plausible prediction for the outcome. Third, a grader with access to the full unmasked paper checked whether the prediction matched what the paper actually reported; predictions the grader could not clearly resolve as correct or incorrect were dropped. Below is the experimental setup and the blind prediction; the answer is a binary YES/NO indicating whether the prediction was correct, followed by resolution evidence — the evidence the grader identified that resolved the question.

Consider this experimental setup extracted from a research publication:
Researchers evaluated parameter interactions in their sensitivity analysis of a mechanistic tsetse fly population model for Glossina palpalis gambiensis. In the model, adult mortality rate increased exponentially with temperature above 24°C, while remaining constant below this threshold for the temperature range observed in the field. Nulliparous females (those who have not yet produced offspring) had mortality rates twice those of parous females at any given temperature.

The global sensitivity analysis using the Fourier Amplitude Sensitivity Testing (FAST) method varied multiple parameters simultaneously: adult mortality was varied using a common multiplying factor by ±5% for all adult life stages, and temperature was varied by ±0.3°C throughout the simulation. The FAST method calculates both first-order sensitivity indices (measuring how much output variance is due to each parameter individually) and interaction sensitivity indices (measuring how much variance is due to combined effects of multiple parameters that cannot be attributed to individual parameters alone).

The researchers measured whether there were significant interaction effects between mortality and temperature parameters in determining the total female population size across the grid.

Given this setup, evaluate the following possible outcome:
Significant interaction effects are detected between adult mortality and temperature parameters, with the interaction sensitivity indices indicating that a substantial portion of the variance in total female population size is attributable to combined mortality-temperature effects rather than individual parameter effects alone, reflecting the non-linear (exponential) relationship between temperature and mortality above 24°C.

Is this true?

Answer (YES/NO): NO